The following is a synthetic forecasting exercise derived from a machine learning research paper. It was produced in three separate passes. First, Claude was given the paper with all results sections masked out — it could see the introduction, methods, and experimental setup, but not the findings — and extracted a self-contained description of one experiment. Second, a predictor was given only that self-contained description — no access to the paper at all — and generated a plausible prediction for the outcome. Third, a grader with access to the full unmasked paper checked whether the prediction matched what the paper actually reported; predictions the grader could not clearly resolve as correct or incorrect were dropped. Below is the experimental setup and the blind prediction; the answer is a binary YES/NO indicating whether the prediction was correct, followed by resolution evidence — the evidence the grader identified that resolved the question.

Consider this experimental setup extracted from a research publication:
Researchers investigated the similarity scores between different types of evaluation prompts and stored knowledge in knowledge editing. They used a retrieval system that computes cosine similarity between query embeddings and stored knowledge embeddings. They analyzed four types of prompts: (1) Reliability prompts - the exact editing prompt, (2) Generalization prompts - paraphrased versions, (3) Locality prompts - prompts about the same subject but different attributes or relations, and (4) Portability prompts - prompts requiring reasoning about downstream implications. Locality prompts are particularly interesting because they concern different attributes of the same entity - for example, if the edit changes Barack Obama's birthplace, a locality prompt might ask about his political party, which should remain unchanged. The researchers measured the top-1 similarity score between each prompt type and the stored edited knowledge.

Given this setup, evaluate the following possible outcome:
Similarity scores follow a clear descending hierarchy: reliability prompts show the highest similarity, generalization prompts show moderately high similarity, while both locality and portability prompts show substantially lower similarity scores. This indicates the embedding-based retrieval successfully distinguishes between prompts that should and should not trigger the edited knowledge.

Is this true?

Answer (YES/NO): NO